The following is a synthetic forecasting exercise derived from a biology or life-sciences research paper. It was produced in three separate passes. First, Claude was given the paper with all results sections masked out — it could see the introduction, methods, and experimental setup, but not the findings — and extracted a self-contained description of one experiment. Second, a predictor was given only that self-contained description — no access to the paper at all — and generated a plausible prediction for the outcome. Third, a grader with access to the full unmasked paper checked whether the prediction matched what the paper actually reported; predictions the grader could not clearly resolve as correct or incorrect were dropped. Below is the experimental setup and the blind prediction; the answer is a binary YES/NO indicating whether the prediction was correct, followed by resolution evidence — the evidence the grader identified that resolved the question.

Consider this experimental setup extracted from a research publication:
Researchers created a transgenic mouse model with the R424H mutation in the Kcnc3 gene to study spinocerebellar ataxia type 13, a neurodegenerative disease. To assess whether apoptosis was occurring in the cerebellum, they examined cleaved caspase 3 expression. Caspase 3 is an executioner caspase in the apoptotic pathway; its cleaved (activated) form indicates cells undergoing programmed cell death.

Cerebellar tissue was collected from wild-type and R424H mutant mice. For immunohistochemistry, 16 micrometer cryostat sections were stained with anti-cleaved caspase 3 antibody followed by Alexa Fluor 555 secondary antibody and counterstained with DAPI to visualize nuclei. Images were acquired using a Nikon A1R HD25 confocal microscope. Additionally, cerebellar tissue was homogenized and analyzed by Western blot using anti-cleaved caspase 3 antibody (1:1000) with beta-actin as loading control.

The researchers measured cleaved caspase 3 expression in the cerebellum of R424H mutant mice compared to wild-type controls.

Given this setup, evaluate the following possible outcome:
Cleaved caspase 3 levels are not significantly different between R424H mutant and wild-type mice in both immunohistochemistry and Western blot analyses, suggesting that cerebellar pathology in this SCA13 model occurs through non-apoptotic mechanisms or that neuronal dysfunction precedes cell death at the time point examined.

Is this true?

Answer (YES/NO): NO